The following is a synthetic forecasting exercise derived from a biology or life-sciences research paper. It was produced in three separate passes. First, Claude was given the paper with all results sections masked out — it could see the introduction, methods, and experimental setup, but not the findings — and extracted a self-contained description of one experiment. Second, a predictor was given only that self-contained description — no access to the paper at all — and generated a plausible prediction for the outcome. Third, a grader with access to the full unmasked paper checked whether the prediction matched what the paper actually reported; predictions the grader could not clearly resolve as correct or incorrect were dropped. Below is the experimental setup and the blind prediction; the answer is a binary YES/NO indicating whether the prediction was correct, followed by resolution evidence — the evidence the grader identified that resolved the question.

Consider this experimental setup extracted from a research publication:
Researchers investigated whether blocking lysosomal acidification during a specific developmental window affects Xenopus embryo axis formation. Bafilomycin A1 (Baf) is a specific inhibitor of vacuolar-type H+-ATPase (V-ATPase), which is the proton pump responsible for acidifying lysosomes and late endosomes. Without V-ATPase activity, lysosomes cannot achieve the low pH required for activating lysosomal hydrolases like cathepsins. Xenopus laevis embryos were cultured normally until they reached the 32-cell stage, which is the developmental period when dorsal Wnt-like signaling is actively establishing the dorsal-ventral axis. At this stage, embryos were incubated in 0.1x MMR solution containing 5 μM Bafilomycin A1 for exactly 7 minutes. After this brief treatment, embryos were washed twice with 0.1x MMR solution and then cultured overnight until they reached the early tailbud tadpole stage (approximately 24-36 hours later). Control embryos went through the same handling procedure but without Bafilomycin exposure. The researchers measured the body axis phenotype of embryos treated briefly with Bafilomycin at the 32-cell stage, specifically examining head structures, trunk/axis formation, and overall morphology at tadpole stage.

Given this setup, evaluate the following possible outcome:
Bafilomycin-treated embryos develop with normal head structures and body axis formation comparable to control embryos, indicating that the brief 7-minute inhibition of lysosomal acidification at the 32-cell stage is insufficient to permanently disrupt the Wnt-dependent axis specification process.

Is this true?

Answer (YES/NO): NO